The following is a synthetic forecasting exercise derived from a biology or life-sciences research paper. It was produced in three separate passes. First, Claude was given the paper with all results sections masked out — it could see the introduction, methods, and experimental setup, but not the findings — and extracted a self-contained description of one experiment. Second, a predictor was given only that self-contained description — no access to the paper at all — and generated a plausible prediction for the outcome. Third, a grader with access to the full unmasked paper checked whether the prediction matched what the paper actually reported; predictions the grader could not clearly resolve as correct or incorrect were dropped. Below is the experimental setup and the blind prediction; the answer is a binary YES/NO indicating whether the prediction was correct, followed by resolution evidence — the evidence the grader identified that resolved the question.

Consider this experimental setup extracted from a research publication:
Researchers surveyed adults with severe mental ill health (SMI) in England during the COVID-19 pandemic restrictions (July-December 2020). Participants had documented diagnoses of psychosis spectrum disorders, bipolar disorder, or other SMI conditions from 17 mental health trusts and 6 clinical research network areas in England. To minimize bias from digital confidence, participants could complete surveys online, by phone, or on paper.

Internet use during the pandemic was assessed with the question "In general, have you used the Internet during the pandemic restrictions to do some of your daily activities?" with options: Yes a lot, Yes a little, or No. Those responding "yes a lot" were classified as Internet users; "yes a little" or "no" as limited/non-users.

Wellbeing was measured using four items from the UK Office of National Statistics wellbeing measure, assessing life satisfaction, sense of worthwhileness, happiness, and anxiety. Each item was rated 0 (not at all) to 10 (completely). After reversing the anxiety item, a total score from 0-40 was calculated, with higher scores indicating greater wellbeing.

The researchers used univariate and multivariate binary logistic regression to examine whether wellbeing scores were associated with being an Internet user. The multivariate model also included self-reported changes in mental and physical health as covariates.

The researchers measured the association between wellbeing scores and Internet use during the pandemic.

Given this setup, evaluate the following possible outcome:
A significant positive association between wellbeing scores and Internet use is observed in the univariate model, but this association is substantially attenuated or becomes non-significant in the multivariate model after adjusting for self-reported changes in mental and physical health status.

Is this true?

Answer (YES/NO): NO